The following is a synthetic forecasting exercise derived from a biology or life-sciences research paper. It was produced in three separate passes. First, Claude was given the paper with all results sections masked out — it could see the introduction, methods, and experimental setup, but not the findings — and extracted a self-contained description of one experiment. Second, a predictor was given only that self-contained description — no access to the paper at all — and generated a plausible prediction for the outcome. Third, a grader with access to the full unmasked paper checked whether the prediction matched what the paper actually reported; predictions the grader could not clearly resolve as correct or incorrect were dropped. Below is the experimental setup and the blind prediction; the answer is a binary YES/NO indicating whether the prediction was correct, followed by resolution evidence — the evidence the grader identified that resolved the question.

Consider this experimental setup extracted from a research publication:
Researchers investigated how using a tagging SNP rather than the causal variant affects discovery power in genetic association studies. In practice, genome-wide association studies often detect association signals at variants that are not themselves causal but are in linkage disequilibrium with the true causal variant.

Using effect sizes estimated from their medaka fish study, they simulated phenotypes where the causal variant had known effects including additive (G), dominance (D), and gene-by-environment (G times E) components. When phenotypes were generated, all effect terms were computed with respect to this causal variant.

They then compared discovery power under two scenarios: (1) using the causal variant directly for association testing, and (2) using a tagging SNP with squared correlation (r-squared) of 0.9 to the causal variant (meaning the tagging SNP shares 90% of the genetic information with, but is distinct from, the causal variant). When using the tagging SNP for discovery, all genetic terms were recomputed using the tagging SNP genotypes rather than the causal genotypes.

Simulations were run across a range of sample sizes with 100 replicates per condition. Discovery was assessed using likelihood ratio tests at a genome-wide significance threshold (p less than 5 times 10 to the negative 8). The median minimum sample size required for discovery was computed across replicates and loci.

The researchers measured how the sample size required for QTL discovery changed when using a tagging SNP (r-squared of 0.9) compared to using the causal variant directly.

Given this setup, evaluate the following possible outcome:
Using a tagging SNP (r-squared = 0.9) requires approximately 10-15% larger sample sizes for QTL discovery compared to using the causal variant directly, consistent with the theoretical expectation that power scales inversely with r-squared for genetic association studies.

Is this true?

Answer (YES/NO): NO